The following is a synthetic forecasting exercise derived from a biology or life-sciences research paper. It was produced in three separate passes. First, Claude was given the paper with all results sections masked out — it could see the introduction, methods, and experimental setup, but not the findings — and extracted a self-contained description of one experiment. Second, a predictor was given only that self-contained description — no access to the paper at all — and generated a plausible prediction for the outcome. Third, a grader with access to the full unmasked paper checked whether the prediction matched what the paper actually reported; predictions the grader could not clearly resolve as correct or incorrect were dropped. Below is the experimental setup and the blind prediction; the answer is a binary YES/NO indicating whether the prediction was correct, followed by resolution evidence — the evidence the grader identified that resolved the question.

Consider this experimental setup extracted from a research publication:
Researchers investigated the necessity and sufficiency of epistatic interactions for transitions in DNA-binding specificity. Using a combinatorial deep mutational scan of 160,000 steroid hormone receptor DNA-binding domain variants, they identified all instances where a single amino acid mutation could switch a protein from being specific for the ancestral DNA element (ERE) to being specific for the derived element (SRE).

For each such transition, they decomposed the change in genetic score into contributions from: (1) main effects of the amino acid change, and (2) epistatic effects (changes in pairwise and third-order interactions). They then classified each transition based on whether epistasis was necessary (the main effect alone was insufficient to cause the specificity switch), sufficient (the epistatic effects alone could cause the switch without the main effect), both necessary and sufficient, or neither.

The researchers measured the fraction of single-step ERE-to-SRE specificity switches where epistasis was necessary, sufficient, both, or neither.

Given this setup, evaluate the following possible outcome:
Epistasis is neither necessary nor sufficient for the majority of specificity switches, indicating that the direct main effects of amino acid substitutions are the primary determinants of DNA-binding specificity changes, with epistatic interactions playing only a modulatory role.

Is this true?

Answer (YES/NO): NO